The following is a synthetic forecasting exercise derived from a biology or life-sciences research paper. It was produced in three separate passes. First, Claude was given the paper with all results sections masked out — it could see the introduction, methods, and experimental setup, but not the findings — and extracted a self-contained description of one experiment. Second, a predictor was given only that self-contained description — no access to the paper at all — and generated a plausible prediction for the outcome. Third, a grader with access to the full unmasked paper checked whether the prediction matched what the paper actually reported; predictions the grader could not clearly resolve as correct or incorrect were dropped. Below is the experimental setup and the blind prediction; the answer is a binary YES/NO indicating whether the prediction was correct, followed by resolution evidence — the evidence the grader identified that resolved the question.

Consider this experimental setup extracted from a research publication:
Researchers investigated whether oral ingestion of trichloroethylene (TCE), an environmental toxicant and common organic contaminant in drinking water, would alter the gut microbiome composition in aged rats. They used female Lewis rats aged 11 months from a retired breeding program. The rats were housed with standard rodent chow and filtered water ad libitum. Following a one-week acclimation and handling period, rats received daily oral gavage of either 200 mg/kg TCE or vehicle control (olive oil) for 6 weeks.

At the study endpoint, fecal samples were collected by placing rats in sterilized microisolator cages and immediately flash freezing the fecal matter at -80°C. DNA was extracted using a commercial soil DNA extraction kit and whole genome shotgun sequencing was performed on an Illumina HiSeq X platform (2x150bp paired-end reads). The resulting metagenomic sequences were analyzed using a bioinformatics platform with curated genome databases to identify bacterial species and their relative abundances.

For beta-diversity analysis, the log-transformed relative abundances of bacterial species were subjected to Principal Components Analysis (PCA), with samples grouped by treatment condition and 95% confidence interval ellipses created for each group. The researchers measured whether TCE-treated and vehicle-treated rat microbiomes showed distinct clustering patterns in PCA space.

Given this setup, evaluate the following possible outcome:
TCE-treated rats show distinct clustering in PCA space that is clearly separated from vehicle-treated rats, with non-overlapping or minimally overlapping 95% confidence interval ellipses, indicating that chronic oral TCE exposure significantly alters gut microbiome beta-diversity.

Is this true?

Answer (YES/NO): YES